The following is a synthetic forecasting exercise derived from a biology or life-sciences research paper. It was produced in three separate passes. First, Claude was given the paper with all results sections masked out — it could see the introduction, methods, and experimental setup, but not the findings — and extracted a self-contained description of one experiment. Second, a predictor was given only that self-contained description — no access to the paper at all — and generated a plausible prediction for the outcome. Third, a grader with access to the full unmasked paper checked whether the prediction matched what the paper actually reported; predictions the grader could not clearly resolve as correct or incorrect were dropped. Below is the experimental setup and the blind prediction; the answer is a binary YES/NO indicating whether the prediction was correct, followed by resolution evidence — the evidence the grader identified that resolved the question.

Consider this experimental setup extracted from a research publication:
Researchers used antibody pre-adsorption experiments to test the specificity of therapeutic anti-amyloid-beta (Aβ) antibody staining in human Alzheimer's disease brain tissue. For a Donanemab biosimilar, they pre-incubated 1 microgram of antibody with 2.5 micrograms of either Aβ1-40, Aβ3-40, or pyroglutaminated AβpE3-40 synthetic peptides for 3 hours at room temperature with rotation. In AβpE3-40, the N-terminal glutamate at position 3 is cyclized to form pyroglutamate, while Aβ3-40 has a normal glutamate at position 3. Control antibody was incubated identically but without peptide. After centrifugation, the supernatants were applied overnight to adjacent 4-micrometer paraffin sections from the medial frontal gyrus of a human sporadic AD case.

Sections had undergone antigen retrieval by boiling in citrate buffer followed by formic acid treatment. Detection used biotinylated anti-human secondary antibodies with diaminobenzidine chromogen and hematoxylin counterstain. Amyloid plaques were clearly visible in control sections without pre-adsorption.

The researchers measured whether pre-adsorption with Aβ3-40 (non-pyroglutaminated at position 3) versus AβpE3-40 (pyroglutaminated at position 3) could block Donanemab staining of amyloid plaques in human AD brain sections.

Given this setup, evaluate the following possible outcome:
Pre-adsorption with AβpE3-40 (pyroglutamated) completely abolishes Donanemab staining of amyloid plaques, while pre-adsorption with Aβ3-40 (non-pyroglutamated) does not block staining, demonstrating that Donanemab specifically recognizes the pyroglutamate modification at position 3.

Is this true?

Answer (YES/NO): NO